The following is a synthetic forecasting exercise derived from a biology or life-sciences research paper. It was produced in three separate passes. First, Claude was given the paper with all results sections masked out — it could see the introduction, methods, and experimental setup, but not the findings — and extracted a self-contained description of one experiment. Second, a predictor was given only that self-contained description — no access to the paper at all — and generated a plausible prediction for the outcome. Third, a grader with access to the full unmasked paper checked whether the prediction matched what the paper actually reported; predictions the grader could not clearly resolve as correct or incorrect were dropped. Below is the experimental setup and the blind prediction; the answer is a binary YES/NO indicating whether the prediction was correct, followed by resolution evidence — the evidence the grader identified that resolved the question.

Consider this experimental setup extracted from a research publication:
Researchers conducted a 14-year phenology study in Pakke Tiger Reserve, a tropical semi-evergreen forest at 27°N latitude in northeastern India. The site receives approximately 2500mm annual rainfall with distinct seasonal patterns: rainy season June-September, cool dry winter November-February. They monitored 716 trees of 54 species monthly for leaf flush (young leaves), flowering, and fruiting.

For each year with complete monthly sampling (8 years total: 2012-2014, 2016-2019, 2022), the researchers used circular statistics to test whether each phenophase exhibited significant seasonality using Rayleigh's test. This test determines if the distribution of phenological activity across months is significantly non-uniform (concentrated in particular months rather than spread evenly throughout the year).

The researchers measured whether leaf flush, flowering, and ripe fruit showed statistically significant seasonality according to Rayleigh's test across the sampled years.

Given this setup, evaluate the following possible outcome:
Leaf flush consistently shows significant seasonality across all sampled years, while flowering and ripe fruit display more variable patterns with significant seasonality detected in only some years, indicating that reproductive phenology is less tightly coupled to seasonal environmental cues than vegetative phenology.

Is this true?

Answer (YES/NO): NO